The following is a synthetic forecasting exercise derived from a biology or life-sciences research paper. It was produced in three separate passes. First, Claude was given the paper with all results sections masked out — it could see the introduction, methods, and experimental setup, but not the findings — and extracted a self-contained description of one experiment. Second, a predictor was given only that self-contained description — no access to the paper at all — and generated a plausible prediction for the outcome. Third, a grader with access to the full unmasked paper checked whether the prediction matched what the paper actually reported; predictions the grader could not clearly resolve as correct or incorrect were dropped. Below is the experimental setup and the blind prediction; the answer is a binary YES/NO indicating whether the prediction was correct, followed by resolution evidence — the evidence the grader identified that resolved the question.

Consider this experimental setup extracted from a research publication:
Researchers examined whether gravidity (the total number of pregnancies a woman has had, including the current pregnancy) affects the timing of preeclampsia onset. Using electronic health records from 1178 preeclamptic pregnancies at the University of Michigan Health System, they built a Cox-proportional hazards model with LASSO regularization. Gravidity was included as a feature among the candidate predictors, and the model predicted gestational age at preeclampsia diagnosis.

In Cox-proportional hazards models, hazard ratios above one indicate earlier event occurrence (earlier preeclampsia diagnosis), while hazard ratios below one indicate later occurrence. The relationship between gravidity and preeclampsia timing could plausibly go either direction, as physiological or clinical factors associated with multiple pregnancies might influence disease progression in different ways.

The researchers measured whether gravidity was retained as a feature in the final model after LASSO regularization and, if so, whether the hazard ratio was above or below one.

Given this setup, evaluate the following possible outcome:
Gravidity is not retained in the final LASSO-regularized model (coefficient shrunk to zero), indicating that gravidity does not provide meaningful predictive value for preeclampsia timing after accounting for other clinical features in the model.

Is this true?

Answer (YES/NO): YES